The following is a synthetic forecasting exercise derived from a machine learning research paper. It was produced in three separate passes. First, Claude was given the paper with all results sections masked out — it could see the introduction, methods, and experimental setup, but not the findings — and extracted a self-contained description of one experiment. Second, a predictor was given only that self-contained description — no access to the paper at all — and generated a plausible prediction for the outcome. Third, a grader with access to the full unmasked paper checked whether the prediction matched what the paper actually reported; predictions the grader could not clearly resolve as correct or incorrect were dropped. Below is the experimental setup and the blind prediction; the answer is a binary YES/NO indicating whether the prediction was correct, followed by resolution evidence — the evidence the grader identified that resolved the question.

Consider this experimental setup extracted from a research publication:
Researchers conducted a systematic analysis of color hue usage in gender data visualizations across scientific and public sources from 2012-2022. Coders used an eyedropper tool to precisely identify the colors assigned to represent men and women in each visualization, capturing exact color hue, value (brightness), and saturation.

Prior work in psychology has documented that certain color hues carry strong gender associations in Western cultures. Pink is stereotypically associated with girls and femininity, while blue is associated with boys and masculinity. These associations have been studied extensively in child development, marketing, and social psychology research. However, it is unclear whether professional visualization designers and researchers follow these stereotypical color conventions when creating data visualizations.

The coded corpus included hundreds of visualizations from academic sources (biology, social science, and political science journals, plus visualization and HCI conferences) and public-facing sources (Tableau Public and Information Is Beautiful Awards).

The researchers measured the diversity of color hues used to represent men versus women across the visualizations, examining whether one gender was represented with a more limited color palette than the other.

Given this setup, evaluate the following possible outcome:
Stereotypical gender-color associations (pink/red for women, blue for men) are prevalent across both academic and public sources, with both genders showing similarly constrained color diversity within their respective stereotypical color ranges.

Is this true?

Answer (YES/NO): NO